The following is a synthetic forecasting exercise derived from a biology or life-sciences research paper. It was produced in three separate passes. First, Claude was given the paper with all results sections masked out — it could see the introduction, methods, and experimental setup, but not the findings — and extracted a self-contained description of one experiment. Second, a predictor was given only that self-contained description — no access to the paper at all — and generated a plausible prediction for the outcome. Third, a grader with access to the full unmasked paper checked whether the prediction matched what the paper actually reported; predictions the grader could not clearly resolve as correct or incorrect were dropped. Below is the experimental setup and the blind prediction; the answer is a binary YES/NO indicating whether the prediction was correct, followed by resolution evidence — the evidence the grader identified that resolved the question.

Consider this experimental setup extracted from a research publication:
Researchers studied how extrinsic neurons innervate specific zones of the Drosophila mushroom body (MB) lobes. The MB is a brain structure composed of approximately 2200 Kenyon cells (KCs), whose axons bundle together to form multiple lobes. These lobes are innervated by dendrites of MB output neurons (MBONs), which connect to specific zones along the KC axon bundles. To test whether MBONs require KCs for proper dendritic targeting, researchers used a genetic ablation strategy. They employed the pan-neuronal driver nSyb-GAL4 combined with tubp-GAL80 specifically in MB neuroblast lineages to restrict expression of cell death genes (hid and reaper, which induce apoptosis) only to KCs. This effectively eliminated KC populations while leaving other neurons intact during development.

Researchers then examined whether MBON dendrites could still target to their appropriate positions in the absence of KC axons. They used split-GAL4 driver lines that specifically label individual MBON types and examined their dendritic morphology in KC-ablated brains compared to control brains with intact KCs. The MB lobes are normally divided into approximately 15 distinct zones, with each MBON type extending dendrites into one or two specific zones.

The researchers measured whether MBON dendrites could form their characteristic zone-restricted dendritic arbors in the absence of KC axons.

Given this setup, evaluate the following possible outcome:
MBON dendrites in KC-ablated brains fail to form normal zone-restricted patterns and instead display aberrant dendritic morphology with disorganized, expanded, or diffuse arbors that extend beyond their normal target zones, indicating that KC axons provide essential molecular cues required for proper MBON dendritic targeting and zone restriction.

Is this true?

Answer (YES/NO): NO